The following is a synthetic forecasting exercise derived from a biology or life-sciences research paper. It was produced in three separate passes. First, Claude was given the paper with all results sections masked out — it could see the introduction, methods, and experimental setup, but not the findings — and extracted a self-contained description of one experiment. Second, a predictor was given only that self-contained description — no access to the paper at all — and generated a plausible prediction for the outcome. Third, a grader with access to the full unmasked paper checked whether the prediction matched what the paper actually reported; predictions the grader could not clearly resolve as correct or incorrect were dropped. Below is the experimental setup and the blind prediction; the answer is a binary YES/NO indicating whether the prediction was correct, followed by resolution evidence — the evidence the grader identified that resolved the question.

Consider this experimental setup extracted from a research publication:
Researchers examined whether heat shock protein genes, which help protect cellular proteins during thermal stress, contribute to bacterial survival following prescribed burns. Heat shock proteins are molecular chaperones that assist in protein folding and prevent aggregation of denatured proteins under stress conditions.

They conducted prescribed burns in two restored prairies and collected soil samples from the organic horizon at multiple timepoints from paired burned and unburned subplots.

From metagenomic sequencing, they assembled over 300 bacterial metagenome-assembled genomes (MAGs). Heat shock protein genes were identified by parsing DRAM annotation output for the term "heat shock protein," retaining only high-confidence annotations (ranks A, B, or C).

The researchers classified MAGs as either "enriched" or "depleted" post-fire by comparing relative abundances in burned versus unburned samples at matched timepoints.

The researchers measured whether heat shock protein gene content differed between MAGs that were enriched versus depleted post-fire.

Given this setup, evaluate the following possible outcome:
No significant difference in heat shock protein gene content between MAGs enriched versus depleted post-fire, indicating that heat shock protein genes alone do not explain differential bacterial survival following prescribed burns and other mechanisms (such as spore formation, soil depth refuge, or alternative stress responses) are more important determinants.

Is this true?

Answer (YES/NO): NO